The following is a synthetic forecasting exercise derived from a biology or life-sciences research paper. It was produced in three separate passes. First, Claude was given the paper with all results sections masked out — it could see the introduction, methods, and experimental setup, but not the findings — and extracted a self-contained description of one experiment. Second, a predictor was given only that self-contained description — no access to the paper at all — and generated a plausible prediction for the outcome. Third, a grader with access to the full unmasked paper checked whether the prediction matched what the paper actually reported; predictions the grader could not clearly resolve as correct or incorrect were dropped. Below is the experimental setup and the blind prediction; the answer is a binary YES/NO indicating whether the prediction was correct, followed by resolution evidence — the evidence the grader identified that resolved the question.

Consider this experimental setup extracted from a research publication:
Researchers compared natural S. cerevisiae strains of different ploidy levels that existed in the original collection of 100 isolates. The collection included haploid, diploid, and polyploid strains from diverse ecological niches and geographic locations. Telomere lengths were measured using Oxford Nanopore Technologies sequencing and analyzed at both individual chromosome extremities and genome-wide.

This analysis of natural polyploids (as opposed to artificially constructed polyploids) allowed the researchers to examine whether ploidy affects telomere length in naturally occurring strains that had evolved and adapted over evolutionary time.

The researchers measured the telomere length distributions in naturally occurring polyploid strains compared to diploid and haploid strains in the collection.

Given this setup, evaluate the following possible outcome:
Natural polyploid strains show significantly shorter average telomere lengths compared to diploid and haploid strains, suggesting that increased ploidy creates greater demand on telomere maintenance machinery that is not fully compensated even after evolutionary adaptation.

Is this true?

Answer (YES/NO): NO